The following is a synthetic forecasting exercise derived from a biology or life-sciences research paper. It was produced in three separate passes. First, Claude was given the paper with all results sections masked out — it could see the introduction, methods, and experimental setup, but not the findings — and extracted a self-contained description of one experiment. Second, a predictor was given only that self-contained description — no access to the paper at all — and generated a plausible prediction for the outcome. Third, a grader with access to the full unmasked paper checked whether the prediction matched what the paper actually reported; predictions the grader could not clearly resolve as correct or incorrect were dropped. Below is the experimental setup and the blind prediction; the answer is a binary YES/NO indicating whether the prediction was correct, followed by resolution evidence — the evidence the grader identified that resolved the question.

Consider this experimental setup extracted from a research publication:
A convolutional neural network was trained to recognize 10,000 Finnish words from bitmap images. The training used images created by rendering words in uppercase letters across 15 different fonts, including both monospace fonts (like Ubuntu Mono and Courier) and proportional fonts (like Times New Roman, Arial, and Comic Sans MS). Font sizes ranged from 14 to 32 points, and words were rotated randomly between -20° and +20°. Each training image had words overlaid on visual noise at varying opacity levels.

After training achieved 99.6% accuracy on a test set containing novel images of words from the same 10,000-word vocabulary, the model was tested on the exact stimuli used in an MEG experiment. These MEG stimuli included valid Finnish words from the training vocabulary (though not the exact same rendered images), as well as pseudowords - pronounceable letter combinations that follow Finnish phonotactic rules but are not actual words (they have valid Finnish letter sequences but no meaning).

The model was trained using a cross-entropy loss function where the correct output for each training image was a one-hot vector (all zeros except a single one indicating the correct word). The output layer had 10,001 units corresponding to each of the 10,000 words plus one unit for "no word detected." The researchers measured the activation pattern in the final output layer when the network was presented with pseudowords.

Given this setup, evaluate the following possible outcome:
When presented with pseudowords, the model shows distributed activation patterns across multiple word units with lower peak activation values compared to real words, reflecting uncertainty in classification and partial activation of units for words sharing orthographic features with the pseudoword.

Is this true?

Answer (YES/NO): NO